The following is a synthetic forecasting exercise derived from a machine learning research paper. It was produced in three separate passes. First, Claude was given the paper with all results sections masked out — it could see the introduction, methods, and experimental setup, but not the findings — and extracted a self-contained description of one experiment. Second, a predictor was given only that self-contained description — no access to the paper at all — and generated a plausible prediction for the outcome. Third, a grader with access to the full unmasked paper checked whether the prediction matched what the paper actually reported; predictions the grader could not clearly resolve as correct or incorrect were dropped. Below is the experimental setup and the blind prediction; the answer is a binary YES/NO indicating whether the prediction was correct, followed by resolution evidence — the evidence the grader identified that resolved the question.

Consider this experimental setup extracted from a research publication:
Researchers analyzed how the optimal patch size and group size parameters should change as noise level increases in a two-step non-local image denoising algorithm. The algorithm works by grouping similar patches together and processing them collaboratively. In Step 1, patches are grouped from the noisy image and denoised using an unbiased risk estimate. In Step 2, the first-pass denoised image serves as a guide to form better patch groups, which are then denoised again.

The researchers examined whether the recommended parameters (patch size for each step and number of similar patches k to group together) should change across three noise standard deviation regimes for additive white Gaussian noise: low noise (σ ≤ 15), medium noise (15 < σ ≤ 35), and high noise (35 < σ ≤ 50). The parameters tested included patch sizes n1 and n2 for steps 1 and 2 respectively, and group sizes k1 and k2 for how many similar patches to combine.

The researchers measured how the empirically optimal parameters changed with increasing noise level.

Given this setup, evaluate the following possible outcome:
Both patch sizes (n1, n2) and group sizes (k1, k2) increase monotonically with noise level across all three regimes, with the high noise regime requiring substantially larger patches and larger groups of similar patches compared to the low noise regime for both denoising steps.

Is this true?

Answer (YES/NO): NO